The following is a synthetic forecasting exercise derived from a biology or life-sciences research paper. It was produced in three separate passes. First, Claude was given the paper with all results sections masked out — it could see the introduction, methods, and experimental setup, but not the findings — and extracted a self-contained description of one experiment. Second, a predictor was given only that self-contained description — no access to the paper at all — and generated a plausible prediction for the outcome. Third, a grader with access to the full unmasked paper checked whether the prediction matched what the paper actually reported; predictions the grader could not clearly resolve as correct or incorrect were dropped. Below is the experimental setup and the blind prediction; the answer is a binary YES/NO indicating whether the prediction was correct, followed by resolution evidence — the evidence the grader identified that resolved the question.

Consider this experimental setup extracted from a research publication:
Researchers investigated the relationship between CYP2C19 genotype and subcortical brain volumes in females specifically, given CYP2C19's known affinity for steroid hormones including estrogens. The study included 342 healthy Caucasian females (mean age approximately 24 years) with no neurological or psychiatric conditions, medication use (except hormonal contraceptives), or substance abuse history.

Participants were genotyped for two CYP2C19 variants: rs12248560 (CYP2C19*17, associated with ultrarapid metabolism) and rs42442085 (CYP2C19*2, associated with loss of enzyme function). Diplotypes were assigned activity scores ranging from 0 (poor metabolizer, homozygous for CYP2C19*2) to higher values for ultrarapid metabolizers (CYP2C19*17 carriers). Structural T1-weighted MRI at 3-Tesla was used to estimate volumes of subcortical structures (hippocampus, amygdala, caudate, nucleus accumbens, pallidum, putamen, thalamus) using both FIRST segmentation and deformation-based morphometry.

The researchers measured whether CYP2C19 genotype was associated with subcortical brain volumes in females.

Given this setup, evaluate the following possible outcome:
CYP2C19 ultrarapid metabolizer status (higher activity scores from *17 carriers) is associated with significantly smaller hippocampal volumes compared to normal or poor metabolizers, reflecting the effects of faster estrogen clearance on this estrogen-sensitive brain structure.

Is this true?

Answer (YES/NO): NO